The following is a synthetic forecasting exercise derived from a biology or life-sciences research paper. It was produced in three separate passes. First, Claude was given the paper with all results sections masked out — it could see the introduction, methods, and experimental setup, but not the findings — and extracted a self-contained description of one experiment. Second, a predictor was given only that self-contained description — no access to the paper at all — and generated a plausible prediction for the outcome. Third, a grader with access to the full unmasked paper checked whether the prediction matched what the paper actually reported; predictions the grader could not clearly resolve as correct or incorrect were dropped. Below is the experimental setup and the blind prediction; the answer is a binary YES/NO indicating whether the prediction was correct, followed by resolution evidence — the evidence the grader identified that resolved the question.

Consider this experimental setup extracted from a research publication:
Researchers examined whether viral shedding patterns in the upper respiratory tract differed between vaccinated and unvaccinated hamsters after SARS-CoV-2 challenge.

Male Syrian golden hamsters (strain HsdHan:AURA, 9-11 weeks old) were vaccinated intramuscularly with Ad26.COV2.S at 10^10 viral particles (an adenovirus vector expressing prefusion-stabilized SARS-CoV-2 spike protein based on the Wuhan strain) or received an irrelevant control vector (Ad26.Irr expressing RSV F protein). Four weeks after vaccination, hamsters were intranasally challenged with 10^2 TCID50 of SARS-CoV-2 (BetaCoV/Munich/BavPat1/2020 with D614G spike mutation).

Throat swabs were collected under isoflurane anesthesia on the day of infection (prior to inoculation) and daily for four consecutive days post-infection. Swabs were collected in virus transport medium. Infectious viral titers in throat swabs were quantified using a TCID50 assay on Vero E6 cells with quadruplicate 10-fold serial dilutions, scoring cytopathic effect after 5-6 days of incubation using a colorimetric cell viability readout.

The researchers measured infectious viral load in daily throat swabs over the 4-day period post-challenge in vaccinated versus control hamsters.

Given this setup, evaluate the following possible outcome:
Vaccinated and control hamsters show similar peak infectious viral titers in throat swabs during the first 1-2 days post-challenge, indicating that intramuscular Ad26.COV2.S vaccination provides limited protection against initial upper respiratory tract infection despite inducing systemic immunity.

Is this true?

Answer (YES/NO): YES